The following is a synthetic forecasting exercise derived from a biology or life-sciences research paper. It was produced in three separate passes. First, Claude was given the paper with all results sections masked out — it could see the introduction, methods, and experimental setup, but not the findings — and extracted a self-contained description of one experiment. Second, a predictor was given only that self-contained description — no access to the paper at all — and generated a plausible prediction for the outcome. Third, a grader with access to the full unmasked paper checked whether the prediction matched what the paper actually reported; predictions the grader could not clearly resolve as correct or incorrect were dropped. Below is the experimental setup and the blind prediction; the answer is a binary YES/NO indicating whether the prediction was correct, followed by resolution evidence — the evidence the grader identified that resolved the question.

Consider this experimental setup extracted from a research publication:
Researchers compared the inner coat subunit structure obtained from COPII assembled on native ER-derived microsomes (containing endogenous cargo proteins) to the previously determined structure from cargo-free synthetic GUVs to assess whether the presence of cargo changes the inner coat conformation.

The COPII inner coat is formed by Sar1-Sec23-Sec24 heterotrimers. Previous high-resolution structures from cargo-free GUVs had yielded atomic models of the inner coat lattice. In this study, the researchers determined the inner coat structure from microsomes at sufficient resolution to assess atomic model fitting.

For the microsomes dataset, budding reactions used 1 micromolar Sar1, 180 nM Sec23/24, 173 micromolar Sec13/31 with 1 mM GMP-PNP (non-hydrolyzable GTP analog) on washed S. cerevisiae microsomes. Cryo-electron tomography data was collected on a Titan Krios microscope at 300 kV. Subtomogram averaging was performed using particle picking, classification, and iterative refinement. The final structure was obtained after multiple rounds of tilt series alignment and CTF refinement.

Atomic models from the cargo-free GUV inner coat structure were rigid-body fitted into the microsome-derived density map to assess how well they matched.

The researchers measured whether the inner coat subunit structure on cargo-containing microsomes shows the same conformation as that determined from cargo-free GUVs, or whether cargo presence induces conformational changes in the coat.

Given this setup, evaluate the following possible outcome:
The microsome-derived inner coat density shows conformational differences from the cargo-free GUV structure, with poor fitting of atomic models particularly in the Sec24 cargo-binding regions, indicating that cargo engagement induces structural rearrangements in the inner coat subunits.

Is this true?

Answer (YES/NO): NO